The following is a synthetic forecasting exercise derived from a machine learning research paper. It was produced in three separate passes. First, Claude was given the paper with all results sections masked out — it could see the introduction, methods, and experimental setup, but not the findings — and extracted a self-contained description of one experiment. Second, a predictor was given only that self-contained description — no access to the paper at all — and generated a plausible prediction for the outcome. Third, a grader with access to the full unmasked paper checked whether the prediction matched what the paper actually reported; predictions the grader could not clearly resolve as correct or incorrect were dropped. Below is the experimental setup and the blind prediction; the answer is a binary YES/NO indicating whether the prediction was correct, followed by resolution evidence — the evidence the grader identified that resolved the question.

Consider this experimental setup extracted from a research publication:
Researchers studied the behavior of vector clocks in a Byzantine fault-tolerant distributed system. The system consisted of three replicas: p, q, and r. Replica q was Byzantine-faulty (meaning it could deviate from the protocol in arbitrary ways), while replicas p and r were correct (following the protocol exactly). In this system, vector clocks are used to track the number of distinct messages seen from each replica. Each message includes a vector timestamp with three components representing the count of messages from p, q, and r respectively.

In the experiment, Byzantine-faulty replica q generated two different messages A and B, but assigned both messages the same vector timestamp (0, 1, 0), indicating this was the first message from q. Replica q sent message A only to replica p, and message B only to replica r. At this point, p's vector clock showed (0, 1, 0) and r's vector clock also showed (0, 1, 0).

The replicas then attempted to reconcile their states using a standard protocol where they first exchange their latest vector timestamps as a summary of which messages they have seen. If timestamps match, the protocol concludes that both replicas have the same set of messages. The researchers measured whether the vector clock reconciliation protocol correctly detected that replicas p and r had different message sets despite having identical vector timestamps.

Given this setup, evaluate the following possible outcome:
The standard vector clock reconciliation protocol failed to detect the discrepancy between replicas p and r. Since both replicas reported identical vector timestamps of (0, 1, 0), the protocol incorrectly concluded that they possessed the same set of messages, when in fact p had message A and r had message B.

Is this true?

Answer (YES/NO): YES